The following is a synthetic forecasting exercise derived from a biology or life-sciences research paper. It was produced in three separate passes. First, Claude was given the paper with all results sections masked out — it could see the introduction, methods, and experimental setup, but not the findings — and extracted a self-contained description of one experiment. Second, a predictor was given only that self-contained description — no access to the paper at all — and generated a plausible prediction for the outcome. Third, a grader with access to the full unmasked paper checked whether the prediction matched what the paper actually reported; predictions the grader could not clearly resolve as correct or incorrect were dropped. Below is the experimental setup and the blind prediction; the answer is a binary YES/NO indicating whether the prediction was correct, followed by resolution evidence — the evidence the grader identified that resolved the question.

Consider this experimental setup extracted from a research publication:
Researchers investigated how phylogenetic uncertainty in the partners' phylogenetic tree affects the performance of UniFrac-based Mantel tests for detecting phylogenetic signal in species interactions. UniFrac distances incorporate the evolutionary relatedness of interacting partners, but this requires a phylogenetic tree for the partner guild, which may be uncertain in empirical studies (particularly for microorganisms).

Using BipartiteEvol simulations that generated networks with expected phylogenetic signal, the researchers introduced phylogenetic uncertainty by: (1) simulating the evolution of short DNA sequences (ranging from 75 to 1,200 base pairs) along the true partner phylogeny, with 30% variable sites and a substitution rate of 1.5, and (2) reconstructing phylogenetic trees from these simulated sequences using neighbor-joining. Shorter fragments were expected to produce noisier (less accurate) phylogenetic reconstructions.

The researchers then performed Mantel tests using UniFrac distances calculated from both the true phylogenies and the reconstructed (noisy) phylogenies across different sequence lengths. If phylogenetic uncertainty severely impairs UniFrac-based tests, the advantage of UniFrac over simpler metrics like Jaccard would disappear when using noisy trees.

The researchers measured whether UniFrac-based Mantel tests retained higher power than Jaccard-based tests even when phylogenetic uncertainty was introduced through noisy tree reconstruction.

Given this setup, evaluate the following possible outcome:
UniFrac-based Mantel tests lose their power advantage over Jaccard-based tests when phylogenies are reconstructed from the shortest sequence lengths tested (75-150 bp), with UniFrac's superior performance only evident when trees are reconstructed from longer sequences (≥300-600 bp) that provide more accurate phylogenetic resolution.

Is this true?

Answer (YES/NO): NO